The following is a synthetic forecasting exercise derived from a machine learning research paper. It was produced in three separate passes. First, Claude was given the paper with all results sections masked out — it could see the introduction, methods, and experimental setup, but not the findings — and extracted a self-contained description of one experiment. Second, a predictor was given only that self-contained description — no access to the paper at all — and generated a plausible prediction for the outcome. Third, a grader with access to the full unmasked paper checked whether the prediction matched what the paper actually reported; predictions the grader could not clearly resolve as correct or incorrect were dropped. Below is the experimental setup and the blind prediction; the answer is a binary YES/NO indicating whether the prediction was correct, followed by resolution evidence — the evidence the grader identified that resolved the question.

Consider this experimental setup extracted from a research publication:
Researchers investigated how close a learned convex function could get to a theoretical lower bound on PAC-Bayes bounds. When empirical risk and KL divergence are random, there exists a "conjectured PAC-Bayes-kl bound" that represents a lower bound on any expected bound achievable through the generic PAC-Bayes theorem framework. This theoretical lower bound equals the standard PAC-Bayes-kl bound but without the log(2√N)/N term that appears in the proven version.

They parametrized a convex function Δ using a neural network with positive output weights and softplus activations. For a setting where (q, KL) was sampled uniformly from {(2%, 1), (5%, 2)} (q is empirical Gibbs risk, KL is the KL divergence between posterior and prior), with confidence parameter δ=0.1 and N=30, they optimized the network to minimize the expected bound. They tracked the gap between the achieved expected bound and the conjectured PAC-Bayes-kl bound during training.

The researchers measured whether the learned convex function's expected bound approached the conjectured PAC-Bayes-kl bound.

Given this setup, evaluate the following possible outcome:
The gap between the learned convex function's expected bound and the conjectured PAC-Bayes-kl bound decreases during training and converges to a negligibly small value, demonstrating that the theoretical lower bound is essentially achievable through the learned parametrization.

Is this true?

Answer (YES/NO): YES